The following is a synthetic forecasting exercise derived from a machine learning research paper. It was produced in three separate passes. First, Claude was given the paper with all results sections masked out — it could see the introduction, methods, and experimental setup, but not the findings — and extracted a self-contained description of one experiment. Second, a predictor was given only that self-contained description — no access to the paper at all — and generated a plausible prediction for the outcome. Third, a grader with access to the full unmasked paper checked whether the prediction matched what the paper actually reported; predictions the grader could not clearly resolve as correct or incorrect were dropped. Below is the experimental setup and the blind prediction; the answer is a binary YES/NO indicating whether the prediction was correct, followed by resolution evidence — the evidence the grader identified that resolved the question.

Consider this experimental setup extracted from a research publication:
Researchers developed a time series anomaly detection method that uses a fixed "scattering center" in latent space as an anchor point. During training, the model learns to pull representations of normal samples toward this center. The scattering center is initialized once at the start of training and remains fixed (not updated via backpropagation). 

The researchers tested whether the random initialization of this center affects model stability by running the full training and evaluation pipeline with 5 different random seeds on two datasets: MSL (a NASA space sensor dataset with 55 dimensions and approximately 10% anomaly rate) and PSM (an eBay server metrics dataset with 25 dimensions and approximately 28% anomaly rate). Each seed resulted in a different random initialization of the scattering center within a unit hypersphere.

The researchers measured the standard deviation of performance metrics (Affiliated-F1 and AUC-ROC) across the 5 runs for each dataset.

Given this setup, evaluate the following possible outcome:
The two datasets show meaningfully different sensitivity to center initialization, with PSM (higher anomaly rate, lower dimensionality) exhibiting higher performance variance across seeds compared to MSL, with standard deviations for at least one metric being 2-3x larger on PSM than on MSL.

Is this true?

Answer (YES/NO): NO